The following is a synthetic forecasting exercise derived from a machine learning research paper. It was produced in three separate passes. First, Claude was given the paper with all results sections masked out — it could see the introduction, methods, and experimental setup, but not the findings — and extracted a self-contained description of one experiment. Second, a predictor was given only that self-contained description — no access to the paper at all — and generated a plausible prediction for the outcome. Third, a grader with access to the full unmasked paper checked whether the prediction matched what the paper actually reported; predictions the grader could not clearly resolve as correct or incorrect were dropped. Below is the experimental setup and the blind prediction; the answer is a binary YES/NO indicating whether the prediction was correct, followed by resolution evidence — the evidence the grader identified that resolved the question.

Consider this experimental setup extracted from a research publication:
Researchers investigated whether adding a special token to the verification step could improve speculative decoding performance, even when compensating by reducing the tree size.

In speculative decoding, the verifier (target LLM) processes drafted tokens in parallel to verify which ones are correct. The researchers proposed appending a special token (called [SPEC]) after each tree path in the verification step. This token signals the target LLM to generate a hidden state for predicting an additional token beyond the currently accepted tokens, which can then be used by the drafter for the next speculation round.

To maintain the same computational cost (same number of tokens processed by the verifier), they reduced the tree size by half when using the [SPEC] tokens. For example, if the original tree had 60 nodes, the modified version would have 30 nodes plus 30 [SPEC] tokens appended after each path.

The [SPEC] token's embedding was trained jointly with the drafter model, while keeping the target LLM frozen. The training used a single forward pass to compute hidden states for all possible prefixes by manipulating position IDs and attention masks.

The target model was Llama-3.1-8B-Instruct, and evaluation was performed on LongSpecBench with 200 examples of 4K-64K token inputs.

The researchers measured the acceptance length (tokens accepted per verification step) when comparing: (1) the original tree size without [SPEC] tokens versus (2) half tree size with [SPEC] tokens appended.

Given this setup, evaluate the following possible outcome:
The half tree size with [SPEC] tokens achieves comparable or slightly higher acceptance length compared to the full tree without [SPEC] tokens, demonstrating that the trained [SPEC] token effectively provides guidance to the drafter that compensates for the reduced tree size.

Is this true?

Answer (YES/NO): YES